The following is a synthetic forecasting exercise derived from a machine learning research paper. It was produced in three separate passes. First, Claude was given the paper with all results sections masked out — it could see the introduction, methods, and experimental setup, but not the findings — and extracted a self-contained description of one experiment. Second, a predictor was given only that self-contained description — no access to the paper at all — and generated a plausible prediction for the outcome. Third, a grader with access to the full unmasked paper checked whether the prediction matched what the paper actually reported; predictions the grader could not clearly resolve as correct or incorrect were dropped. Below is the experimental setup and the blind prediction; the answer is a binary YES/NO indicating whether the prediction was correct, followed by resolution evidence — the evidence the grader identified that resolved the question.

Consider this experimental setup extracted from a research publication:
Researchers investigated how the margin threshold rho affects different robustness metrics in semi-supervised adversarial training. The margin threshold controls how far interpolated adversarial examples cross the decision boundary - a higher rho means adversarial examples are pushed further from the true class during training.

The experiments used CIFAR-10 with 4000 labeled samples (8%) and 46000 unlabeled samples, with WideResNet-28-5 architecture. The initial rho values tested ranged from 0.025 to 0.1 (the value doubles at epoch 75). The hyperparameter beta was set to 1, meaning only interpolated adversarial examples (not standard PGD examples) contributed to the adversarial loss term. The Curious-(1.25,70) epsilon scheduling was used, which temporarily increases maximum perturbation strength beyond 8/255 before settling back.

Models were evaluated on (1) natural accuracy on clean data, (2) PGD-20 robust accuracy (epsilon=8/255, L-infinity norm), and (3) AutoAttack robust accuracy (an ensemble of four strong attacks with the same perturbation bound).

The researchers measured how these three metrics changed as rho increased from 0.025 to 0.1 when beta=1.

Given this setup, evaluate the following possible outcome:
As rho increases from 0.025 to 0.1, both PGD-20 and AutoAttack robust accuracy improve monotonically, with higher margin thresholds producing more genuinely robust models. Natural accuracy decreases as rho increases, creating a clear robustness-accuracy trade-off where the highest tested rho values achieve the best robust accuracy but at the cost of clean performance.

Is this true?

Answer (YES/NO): NO